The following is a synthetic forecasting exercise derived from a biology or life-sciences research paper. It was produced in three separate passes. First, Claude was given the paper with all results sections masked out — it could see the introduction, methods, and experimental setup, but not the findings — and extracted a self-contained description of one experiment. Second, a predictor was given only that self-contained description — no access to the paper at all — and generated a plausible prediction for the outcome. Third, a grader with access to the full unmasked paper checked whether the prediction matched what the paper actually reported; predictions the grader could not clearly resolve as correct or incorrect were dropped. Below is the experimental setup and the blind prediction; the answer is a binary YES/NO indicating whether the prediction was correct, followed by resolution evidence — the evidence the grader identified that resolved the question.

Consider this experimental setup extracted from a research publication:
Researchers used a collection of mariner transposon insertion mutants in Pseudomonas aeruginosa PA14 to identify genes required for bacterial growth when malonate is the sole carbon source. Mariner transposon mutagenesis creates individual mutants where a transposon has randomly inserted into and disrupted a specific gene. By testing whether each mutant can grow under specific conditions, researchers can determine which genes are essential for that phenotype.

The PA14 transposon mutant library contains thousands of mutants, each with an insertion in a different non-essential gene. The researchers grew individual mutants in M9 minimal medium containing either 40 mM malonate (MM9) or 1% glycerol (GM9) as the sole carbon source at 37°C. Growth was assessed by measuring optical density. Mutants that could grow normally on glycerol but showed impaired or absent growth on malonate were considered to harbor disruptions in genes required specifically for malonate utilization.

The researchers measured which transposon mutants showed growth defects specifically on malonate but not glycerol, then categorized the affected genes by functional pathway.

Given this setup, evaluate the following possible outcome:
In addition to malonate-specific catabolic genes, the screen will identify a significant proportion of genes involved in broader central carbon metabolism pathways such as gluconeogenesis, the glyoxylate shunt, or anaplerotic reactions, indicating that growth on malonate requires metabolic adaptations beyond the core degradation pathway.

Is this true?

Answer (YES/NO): NO